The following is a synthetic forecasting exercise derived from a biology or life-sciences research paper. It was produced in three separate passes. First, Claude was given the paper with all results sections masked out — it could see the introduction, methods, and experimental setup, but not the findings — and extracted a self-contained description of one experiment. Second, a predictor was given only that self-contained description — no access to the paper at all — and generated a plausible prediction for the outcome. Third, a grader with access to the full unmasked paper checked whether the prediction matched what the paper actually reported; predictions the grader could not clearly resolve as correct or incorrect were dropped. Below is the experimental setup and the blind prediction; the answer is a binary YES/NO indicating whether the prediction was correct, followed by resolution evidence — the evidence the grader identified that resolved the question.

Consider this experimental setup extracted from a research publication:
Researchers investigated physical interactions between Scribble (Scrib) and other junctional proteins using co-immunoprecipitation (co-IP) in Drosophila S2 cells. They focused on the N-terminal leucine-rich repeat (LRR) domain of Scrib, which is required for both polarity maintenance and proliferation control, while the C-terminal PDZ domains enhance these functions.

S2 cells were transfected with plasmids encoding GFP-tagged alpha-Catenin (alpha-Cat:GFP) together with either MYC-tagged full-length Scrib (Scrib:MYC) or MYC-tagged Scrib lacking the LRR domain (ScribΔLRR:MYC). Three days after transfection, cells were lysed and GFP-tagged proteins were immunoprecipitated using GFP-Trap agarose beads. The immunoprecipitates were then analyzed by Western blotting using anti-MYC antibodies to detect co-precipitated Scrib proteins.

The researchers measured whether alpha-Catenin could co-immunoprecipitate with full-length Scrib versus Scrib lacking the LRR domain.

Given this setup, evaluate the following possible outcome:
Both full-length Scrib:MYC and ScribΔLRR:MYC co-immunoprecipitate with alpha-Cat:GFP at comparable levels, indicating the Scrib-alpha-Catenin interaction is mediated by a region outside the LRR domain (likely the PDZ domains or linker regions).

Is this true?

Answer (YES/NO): NO